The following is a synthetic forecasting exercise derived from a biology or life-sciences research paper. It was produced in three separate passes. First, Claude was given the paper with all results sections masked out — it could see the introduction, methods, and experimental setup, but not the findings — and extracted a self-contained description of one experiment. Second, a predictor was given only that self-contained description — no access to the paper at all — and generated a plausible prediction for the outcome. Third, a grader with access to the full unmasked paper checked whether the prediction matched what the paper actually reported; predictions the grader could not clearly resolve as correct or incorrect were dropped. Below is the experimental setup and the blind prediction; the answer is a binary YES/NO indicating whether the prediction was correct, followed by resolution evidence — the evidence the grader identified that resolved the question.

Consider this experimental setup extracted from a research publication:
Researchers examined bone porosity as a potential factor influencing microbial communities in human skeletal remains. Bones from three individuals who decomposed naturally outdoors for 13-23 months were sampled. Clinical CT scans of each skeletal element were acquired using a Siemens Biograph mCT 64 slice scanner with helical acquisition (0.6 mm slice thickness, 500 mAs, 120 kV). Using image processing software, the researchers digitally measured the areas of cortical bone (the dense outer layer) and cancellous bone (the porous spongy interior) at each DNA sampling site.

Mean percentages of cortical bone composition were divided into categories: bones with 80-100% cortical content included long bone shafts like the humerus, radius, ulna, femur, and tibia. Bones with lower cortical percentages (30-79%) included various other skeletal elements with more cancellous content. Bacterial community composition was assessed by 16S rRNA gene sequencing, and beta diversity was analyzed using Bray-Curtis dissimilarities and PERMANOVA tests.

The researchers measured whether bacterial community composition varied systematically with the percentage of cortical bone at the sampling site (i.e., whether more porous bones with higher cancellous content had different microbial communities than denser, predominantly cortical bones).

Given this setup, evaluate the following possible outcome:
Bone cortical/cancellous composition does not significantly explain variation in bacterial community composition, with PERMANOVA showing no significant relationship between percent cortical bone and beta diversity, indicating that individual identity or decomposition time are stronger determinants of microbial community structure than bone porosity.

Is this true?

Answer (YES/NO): NO